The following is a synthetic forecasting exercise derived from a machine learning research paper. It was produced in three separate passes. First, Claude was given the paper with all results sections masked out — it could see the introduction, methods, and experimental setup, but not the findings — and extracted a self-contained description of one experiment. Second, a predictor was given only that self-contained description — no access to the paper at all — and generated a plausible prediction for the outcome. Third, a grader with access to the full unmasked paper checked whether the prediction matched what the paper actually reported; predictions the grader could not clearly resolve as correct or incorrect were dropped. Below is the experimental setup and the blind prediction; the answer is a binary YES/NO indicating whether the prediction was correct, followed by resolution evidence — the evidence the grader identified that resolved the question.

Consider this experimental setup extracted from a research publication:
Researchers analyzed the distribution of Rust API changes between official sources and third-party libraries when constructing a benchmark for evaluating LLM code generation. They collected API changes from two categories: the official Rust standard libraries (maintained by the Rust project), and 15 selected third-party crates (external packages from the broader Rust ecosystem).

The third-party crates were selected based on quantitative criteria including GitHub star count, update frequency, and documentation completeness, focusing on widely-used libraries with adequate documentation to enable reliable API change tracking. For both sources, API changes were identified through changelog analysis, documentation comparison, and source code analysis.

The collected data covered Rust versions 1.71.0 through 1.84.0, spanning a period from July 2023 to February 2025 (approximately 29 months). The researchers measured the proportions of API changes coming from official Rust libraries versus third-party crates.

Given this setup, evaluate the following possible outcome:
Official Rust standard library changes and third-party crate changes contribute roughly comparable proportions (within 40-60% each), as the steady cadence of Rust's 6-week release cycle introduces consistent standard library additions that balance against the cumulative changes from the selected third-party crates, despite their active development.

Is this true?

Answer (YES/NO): NO